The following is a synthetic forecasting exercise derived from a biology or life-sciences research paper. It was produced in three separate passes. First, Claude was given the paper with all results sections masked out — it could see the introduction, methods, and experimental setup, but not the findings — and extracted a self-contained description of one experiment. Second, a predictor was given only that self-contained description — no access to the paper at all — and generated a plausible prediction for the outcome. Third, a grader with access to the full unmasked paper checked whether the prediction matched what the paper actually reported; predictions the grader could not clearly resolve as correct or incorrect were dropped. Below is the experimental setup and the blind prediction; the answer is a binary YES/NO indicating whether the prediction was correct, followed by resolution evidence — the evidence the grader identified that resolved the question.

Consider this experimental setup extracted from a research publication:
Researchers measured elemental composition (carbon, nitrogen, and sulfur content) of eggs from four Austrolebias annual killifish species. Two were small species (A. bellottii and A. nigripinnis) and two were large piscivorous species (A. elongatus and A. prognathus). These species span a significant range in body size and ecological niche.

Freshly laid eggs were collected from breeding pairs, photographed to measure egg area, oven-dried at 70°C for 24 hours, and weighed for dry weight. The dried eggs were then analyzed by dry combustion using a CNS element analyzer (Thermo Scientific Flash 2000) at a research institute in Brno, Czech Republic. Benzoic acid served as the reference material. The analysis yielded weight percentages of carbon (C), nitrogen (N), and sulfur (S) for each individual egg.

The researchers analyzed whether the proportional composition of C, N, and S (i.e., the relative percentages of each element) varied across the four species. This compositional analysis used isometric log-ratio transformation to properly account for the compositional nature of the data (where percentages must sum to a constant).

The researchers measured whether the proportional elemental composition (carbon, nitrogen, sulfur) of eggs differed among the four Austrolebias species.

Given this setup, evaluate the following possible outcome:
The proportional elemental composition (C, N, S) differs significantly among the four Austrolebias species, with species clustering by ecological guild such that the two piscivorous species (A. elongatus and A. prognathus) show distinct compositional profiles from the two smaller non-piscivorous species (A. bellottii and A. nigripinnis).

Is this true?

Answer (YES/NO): YES